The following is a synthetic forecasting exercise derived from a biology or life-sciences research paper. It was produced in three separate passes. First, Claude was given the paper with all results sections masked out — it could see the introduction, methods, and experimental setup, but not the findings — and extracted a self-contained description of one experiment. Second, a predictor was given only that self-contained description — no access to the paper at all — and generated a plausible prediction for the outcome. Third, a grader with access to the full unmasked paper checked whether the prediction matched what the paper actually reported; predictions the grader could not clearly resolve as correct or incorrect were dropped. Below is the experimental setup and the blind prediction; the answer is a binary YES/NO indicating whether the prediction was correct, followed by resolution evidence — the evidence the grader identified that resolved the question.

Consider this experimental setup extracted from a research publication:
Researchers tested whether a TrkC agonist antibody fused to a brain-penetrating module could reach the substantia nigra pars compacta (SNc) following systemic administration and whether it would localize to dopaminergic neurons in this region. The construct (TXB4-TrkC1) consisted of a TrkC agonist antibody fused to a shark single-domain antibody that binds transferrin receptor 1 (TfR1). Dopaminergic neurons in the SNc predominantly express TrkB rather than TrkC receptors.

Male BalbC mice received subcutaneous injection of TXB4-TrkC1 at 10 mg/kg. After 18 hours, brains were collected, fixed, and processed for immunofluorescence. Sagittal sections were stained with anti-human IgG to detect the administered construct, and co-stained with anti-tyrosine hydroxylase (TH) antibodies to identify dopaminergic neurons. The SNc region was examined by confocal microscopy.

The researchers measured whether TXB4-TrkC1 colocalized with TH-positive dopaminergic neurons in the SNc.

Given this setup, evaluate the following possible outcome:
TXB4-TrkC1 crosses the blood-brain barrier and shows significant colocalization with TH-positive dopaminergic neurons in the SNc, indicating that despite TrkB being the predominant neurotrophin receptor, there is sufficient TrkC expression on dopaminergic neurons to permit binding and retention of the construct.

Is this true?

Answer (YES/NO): NO